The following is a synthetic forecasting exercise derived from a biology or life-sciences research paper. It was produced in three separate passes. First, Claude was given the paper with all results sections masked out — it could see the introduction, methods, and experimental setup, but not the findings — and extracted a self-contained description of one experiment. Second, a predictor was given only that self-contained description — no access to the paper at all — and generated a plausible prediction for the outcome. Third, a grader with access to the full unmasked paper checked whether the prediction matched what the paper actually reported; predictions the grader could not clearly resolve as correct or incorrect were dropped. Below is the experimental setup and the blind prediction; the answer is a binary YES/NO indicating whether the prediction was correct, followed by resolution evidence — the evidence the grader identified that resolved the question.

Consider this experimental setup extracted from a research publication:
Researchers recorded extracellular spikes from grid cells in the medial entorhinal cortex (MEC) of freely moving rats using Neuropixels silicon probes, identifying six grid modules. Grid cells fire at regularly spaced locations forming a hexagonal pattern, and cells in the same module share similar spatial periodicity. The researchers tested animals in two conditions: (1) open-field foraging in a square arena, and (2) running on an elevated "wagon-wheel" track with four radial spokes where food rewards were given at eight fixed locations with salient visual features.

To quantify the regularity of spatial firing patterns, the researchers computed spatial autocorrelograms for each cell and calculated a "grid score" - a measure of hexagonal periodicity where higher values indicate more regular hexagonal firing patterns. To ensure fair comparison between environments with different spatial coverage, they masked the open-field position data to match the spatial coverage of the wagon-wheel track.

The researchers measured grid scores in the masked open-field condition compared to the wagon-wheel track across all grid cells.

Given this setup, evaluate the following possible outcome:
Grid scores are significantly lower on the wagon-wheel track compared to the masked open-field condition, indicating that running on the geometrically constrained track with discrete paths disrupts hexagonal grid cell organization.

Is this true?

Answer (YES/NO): YES